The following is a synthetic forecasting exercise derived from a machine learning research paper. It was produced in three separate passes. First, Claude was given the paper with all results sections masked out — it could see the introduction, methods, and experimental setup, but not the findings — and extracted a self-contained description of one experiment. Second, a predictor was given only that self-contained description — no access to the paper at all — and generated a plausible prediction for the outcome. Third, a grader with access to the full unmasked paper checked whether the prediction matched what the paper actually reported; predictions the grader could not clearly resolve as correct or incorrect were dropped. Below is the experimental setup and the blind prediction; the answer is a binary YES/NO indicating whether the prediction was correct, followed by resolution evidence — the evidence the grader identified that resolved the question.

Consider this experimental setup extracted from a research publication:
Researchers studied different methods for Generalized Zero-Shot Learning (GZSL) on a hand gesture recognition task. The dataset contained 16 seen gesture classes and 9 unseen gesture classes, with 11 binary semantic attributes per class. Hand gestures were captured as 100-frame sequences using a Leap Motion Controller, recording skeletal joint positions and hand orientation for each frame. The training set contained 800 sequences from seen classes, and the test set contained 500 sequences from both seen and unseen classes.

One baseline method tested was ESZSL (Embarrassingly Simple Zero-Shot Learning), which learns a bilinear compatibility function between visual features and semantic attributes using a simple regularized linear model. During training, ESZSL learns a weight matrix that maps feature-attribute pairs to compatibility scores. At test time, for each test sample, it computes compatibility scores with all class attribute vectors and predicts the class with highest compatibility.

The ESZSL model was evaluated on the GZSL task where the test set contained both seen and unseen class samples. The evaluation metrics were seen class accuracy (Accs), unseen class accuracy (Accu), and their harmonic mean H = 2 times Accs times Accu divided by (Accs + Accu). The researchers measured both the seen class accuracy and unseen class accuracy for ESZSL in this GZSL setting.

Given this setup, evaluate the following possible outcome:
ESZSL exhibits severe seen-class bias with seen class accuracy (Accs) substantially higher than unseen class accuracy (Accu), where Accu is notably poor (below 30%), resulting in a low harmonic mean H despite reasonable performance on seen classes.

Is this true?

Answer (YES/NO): YES